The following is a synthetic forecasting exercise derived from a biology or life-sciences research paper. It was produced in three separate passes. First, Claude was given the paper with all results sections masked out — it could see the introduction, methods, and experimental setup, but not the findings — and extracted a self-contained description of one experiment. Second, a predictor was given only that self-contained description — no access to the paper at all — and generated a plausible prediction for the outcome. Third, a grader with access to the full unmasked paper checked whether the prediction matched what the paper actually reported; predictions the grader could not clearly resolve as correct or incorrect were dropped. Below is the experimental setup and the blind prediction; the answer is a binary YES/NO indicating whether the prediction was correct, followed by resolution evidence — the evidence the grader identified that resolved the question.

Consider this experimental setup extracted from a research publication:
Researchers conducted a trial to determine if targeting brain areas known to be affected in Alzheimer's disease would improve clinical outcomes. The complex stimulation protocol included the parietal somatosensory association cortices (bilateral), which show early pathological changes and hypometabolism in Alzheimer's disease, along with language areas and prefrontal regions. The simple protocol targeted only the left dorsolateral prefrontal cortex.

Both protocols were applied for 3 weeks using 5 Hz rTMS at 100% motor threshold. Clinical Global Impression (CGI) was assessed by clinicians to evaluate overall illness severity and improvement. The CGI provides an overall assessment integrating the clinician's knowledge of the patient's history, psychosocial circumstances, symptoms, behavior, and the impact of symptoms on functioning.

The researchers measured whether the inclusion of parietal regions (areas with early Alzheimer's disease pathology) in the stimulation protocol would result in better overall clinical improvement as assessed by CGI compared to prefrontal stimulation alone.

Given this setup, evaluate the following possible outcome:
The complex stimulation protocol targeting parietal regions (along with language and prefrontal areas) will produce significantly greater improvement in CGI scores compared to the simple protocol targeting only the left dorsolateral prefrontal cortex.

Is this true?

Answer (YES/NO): NO